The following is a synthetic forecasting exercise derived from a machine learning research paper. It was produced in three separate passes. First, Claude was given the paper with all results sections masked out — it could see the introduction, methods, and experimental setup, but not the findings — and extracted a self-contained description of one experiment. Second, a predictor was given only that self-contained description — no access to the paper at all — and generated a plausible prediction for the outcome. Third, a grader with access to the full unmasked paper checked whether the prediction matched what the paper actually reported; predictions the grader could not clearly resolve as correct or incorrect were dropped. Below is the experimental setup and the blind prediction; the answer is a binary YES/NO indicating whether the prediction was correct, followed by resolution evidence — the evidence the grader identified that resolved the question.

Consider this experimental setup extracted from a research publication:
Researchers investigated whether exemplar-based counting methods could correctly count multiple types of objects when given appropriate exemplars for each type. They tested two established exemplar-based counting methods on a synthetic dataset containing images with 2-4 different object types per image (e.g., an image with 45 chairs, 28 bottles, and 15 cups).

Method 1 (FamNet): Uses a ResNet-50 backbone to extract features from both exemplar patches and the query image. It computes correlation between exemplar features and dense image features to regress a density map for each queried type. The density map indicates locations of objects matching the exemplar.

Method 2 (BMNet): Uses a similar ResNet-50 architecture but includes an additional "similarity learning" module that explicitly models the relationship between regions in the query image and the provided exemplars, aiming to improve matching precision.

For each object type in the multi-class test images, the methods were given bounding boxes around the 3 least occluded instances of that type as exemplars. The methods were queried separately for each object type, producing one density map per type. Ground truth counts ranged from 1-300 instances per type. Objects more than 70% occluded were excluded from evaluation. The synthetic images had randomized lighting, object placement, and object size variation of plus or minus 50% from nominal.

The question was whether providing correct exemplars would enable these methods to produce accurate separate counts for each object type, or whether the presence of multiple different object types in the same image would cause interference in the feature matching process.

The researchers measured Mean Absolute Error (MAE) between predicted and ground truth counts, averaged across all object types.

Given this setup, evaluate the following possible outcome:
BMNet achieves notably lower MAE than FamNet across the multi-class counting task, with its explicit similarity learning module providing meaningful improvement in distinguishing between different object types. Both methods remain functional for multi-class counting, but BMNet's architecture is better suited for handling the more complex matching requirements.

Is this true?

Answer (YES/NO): NO